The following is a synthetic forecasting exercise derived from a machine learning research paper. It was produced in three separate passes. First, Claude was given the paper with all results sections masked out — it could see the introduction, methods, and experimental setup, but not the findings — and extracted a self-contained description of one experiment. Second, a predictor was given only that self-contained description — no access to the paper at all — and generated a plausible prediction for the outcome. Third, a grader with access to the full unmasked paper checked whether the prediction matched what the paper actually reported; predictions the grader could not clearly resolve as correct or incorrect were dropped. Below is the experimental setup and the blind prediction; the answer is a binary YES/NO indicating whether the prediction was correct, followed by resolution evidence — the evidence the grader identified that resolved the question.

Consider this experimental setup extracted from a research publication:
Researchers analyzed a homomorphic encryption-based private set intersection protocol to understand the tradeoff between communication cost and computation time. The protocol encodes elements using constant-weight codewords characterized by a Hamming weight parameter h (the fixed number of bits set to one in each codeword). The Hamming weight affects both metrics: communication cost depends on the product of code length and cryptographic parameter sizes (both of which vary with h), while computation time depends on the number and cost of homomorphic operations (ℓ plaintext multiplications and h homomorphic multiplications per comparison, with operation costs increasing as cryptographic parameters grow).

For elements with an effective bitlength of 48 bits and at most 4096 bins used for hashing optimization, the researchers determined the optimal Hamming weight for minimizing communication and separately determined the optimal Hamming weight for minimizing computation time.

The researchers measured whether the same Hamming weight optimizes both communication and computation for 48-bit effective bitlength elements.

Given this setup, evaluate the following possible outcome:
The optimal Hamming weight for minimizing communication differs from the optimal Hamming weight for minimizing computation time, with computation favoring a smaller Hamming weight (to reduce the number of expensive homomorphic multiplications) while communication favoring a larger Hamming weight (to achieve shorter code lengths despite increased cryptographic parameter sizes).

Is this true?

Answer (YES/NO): YES